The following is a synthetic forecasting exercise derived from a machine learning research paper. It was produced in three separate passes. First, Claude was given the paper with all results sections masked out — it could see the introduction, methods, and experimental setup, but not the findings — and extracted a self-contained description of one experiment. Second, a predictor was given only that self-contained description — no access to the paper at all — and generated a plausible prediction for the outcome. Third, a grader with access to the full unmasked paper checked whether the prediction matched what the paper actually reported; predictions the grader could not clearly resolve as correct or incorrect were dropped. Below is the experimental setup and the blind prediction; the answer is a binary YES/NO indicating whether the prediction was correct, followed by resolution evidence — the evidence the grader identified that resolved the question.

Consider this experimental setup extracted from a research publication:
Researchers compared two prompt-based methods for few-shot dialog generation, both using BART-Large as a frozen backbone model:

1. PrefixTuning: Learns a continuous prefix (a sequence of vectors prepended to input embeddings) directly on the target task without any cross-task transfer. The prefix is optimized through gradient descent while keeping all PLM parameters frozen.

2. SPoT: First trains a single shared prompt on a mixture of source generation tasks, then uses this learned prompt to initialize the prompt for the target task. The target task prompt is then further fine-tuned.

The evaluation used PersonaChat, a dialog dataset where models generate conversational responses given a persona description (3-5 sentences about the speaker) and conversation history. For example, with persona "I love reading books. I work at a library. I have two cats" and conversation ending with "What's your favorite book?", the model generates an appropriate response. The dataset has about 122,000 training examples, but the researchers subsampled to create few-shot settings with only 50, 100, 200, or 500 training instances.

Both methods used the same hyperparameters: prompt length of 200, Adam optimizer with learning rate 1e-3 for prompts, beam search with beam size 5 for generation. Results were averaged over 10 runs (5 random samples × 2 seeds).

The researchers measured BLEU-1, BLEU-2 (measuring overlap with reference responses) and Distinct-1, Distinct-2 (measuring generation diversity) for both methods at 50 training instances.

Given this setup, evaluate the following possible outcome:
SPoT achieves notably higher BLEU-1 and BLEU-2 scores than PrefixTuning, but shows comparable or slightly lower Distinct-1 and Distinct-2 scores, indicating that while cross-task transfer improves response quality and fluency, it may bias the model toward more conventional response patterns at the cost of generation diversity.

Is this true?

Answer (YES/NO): NO